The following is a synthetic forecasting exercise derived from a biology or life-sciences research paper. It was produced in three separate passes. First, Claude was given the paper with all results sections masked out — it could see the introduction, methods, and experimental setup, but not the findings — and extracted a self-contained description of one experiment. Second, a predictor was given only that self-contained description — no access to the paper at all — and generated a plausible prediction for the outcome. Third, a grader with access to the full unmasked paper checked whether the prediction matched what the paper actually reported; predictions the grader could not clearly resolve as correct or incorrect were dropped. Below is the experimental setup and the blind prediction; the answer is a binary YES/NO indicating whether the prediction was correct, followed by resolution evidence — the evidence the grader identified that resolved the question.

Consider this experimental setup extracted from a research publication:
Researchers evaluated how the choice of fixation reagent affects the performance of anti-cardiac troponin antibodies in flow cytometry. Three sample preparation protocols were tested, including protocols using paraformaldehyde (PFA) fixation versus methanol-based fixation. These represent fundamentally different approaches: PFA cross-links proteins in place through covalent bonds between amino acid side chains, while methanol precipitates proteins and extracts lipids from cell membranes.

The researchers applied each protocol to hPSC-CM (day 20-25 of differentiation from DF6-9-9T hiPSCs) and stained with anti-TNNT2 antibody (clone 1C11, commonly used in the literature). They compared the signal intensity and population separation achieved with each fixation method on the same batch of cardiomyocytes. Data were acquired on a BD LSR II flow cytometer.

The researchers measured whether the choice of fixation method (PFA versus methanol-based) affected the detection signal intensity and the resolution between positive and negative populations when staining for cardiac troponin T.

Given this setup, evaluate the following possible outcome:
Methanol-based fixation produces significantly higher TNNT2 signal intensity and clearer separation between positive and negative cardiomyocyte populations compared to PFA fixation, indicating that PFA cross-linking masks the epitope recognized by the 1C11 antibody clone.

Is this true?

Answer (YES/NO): NO